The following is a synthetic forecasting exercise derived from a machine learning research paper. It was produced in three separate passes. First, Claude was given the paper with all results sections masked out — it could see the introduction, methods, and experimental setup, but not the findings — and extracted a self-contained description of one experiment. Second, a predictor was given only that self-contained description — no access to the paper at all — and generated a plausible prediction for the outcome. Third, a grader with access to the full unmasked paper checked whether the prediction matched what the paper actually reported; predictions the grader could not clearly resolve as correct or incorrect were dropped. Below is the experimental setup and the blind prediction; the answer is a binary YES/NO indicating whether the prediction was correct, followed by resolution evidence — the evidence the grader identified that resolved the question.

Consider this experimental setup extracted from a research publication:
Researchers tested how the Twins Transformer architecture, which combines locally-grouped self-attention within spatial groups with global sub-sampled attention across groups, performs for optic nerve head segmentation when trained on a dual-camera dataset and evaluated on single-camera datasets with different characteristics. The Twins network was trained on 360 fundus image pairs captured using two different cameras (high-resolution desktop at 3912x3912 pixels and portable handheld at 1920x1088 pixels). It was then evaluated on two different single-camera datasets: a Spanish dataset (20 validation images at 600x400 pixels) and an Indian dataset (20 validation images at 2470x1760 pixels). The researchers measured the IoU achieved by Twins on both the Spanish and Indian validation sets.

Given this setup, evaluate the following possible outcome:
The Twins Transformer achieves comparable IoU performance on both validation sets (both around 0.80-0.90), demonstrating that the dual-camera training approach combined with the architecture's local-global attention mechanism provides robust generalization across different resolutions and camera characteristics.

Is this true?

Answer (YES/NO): NO